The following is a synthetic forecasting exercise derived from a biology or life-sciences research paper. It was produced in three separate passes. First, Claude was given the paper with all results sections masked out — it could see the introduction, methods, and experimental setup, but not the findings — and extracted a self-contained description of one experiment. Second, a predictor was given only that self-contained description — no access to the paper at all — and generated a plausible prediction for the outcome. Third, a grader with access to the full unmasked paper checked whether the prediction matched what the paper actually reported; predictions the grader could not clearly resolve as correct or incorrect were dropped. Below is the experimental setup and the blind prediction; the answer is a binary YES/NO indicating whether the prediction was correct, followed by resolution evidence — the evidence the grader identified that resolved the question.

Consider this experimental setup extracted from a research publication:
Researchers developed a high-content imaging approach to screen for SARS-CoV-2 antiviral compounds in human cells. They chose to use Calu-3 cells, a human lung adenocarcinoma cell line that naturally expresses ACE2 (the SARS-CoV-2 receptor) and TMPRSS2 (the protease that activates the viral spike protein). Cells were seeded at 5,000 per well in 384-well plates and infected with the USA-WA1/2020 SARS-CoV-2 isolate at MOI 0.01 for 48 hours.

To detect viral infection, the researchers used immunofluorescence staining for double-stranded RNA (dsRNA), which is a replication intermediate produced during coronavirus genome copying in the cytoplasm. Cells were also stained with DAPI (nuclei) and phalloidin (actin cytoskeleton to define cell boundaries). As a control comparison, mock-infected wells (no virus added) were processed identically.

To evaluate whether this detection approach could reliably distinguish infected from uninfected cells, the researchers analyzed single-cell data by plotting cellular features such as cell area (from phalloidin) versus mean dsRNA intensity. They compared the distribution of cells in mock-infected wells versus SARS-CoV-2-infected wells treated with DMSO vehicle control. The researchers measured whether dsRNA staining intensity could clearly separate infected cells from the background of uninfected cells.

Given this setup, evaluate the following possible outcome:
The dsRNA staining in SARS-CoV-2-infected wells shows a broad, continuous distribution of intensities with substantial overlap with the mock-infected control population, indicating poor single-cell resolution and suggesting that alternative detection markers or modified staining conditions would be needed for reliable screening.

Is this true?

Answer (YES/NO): NO